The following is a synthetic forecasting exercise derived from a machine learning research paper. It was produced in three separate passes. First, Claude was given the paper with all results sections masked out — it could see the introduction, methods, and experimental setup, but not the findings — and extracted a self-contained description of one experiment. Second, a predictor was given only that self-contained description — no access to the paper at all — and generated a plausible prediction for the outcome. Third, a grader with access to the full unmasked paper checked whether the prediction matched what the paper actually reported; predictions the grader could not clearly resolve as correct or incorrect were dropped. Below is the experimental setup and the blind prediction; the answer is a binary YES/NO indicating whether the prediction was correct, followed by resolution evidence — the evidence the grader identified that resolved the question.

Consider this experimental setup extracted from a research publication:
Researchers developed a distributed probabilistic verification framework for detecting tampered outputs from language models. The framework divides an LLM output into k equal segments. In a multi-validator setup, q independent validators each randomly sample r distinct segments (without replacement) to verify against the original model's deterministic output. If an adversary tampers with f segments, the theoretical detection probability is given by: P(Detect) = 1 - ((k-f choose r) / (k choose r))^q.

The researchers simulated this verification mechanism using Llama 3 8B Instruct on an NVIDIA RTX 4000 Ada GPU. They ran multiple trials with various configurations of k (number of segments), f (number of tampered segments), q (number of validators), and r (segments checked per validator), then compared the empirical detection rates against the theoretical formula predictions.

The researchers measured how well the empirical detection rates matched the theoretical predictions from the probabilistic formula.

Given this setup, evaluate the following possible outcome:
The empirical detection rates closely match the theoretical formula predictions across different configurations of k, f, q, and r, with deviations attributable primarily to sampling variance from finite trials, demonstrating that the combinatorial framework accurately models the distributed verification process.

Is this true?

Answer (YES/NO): NO